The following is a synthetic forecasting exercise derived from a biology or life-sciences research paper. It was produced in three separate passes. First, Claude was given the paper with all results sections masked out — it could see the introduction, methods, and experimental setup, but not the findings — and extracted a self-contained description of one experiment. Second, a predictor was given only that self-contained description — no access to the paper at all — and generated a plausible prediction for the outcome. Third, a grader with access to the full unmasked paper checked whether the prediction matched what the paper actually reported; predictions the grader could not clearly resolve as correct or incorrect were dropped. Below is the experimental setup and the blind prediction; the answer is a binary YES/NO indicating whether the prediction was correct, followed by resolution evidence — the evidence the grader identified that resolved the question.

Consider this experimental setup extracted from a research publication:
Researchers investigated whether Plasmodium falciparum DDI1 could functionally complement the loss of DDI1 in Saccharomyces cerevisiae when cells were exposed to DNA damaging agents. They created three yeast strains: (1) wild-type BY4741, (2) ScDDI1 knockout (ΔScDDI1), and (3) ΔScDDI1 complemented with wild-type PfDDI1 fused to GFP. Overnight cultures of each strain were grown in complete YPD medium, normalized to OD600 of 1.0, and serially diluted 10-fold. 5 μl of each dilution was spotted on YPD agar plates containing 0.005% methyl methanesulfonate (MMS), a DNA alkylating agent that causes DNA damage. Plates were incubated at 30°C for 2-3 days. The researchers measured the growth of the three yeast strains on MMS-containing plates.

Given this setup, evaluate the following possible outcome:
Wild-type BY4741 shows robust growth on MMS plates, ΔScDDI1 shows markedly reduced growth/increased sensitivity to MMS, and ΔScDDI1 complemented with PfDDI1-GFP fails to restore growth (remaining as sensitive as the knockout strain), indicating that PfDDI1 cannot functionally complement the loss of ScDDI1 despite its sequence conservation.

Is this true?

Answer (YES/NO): NO